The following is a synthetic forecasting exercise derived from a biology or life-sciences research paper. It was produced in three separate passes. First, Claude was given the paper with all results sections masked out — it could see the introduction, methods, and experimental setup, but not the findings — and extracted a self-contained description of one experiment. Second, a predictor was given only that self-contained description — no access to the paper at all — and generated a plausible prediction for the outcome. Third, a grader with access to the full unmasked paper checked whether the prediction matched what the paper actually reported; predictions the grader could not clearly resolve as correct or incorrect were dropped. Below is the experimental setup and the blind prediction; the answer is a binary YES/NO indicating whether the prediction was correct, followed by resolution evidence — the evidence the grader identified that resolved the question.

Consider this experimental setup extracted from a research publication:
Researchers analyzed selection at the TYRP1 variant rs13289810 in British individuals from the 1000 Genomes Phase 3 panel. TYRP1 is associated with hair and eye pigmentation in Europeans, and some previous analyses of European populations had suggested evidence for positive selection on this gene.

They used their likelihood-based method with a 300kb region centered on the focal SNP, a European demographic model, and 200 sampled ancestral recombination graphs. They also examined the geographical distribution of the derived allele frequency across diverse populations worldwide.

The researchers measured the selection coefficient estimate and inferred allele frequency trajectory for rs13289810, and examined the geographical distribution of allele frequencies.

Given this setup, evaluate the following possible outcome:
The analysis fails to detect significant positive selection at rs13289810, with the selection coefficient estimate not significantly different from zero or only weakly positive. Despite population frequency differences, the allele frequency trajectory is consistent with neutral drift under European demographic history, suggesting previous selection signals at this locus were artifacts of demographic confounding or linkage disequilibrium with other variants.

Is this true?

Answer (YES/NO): NO